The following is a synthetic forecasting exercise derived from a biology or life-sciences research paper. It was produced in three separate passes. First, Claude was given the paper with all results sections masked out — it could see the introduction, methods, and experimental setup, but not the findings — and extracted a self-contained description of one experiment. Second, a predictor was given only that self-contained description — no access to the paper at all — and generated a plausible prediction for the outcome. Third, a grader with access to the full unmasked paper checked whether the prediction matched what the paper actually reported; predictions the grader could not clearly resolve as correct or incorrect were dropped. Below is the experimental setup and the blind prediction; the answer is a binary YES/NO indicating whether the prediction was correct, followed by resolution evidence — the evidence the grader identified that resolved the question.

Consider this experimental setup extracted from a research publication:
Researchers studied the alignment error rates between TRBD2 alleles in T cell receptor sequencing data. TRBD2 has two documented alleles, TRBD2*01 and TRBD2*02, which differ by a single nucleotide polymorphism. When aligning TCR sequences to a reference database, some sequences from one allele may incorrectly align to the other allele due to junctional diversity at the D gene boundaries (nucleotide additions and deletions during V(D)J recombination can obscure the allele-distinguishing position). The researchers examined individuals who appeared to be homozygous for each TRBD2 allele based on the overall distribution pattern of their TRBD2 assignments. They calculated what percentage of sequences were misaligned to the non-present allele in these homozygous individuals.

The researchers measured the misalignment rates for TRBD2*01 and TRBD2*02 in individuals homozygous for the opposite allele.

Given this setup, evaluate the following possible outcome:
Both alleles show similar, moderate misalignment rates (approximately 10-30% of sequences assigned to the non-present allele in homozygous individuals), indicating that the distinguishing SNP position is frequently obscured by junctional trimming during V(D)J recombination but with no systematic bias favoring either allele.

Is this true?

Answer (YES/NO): NO